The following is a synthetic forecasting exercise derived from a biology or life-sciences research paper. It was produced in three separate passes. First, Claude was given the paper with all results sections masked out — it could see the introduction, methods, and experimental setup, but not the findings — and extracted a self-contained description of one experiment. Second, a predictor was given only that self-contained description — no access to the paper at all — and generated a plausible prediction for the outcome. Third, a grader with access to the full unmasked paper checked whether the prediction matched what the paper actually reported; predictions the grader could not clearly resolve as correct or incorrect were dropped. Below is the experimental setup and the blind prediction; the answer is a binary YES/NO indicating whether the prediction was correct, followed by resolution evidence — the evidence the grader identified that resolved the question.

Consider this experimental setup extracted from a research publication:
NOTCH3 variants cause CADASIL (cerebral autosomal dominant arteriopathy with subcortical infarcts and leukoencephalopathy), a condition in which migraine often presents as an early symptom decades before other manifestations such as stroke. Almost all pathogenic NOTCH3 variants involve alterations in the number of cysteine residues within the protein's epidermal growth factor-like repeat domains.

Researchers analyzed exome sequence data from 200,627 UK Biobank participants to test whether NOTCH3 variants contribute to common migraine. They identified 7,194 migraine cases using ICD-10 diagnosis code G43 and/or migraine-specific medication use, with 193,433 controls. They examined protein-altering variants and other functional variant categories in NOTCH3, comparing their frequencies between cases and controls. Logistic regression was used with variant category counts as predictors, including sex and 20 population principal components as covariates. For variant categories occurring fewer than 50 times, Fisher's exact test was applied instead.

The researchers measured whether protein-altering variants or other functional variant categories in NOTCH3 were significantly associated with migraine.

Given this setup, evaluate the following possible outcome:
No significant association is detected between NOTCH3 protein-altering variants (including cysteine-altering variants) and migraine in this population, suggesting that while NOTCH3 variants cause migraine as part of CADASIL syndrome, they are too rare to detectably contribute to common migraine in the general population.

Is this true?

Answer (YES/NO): YES